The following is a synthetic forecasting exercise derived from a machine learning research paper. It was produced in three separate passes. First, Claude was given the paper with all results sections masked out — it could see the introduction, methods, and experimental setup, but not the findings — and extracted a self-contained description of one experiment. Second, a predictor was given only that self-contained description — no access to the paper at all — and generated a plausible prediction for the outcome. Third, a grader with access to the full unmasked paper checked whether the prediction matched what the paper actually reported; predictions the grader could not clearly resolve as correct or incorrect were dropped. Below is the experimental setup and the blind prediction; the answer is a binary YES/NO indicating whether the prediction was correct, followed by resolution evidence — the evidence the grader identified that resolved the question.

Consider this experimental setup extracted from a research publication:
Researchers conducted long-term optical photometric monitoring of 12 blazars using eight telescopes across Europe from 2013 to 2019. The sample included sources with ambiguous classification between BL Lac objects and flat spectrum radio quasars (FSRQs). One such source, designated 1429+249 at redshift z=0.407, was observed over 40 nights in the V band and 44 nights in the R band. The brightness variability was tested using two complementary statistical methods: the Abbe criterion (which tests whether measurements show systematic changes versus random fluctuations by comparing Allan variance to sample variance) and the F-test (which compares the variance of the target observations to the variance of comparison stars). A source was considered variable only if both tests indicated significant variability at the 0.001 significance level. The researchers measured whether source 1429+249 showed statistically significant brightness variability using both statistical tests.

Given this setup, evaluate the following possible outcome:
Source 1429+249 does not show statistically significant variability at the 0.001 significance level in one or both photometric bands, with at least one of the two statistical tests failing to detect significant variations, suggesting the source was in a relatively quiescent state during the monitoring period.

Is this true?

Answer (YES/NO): YES